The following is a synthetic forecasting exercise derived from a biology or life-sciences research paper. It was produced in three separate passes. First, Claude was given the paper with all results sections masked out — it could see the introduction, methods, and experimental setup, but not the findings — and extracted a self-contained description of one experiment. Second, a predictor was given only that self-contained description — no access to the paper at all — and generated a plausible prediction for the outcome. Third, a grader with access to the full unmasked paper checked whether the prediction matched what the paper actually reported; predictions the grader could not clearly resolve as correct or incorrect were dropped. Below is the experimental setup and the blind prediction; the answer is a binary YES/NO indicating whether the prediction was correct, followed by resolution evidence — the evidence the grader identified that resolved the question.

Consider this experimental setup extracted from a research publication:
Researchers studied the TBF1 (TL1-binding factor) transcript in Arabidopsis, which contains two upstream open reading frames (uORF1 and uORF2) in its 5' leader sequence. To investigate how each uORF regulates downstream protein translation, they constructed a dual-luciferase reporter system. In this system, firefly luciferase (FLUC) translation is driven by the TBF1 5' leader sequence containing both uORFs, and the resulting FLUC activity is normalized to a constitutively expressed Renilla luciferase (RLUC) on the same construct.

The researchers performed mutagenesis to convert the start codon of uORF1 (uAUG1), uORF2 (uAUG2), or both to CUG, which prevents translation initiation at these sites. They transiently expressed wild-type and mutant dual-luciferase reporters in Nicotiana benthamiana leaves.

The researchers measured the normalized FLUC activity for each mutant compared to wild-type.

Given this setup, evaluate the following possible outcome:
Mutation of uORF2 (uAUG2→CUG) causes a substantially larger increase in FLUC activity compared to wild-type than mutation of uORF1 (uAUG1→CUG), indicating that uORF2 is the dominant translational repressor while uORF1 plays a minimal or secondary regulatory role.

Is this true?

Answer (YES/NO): NO